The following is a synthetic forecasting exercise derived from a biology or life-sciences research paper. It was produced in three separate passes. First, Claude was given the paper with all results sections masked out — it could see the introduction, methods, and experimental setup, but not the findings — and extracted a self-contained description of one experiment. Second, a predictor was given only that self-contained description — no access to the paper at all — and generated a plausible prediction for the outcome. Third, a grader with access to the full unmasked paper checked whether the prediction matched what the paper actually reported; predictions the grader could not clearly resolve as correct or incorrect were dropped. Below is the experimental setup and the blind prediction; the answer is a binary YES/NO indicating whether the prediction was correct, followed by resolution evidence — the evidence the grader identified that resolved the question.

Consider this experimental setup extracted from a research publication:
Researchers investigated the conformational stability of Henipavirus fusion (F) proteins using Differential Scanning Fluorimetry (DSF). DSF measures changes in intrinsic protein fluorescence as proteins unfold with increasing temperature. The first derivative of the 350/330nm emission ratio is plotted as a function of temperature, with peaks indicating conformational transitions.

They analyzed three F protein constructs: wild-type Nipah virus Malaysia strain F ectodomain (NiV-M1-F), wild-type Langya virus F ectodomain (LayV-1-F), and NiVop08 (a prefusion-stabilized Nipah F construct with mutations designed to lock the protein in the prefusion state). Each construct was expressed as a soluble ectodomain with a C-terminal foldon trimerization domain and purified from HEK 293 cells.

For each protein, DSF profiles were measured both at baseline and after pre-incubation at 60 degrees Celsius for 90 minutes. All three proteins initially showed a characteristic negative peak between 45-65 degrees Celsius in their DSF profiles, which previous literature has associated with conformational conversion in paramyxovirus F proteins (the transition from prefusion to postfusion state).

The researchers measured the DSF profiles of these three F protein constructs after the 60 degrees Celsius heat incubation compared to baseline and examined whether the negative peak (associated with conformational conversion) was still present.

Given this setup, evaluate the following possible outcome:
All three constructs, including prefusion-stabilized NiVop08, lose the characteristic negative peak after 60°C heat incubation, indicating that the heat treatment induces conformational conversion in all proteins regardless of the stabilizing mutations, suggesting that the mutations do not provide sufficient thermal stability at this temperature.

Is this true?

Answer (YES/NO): NO